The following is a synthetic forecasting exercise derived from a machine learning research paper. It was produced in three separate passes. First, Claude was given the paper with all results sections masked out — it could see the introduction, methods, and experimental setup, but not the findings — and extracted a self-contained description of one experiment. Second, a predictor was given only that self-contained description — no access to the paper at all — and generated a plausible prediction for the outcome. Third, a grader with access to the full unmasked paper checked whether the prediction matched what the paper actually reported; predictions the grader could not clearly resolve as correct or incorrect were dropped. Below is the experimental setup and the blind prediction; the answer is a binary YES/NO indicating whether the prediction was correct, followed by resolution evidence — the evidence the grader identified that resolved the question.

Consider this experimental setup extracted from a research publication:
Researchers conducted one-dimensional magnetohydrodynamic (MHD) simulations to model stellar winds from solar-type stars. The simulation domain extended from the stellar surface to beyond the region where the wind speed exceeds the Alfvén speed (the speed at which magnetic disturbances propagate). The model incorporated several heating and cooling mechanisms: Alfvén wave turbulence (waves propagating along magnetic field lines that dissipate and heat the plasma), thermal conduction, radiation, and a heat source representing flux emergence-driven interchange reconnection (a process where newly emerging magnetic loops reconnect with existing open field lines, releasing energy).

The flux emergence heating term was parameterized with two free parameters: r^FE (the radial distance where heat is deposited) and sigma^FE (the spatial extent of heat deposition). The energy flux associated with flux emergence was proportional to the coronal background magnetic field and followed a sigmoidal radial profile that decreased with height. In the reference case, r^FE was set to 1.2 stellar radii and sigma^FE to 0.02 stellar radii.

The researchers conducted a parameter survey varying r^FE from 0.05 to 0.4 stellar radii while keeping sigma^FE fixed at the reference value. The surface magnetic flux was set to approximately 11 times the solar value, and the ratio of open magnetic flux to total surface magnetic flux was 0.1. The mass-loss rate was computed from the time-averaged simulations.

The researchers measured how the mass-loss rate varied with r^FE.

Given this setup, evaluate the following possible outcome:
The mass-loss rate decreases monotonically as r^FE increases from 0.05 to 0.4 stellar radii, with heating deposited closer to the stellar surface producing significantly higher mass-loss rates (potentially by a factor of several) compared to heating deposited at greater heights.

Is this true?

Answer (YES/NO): NO